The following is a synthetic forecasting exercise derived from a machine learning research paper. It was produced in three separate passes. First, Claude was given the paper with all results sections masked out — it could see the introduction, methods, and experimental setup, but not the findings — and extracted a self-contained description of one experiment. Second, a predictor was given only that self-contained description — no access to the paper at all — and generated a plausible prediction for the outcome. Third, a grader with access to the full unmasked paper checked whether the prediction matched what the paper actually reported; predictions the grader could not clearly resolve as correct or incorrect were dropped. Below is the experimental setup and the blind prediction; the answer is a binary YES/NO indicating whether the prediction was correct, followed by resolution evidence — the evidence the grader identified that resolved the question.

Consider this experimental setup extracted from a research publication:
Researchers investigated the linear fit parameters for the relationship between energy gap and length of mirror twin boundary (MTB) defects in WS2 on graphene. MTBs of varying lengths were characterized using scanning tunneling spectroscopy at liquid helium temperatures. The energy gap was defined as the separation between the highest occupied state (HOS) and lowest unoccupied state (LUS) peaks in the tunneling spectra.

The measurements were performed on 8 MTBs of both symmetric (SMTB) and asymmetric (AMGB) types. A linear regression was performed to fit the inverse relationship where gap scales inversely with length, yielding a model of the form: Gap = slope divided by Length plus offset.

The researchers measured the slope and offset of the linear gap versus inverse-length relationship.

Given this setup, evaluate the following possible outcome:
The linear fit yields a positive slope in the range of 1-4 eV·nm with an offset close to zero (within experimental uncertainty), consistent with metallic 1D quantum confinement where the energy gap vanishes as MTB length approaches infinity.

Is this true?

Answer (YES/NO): NO